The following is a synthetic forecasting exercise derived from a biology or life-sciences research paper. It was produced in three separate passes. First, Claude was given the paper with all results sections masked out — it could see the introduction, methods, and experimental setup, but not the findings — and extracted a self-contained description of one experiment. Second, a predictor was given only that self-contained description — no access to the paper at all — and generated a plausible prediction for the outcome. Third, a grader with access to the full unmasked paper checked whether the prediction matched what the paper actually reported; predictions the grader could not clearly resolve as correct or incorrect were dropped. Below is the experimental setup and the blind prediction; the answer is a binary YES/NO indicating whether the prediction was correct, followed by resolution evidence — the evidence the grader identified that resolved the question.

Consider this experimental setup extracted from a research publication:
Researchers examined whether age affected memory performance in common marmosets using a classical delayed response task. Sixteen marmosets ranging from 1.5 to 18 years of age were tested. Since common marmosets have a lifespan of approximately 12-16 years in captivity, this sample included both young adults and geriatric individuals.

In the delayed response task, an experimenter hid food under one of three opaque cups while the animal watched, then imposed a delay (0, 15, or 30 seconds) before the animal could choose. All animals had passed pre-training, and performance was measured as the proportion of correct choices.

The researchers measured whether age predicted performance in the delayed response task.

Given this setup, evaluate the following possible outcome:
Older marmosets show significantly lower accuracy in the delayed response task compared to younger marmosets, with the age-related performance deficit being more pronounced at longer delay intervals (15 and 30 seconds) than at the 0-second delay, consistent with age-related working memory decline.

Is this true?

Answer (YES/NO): NO